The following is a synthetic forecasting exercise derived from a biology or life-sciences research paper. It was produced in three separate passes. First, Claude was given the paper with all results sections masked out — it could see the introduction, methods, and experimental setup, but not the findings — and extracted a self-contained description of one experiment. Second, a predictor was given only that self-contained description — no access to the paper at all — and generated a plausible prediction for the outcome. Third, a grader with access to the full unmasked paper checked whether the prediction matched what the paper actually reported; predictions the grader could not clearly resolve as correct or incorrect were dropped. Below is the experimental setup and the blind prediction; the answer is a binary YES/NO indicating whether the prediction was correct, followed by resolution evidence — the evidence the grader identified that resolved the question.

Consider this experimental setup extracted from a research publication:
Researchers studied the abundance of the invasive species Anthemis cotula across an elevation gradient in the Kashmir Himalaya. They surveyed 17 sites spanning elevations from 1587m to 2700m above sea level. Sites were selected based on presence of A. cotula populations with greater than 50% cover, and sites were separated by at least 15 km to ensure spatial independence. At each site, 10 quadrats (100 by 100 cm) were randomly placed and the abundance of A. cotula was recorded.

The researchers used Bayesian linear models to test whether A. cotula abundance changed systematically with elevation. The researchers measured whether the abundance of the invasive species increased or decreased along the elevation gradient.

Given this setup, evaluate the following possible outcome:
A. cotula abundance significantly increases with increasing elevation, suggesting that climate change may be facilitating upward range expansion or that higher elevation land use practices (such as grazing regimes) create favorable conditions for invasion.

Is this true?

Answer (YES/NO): NO